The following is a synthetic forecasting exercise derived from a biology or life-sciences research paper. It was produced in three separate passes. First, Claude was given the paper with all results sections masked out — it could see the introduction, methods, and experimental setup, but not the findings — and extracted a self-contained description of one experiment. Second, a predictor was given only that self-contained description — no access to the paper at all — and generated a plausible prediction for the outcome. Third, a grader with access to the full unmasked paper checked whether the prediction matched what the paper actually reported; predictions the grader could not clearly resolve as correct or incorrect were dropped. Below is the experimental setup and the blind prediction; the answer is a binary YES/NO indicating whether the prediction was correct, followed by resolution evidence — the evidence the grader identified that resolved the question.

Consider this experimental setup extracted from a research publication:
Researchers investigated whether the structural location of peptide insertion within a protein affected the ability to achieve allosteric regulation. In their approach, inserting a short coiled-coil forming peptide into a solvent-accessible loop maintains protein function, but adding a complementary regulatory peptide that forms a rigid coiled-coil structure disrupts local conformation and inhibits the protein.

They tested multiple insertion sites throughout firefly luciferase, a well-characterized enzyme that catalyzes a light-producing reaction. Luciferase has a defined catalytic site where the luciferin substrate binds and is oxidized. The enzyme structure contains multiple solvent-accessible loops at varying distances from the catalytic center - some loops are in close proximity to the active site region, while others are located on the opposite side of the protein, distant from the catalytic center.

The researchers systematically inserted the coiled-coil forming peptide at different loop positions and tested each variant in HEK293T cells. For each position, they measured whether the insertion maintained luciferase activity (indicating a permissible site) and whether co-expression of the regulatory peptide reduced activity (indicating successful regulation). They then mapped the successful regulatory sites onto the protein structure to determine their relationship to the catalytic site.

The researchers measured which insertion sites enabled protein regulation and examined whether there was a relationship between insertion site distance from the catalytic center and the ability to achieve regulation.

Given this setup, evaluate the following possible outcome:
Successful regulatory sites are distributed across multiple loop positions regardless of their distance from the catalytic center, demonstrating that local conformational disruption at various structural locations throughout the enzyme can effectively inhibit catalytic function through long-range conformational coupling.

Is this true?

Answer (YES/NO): NO